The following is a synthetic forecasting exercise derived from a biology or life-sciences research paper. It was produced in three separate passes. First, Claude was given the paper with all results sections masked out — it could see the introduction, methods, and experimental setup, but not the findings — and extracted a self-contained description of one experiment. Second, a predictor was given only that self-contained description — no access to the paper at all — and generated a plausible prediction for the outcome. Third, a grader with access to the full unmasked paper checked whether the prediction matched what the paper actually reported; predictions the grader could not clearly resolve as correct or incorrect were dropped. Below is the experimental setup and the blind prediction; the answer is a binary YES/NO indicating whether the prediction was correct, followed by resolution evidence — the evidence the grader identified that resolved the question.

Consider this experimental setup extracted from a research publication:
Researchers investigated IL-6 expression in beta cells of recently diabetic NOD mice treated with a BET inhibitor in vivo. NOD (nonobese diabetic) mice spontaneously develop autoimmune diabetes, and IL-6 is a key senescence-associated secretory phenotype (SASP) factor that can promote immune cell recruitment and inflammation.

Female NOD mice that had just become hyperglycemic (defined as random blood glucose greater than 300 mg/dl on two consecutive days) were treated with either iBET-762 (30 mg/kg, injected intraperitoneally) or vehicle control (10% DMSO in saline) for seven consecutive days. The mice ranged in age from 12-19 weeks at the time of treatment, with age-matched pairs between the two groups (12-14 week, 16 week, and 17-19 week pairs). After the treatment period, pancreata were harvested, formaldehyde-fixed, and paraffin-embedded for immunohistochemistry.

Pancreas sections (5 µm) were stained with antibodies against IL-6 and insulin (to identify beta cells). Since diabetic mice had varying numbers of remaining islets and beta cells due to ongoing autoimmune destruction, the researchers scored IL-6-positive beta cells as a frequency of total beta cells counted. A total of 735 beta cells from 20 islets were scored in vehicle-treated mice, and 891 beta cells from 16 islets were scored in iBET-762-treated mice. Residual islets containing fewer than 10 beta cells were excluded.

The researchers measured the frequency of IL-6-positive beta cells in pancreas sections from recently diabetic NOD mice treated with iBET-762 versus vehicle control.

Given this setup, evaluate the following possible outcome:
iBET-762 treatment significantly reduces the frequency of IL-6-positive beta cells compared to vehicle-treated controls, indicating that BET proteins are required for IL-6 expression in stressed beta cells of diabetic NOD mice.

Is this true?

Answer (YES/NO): YES